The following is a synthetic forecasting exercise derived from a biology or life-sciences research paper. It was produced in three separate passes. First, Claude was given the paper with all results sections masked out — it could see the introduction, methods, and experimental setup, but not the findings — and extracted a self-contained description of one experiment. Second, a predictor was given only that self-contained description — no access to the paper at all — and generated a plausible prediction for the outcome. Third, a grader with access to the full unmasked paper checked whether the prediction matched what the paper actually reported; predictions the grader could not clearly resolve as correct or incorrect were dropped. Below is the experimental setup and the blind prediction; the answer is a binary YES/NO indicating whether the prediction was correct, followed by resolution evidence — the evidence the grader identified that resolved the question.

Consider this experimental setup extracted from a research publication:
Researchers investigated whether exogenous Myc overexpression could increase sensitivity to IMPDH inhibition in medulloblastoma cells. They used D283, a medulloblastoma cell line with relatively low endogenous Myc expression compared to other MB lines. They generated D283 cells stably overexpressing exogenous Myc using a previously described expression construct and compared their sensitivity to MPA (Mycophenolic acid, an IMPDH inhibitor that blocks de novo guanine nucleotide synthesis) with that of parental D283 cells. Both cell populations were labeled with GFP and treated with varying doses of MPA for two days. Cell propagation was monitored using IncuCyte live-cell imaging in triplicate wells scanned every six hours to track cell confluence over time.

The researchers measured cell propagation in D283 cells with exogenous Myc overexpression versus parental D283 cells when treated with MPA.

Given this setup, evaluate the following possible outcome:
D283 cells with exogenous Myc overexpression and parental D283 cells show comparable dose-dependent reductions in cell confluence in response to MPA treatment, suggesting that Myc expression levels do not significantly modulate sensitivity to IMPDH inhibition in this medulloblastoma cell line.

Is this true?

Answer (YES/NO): NO